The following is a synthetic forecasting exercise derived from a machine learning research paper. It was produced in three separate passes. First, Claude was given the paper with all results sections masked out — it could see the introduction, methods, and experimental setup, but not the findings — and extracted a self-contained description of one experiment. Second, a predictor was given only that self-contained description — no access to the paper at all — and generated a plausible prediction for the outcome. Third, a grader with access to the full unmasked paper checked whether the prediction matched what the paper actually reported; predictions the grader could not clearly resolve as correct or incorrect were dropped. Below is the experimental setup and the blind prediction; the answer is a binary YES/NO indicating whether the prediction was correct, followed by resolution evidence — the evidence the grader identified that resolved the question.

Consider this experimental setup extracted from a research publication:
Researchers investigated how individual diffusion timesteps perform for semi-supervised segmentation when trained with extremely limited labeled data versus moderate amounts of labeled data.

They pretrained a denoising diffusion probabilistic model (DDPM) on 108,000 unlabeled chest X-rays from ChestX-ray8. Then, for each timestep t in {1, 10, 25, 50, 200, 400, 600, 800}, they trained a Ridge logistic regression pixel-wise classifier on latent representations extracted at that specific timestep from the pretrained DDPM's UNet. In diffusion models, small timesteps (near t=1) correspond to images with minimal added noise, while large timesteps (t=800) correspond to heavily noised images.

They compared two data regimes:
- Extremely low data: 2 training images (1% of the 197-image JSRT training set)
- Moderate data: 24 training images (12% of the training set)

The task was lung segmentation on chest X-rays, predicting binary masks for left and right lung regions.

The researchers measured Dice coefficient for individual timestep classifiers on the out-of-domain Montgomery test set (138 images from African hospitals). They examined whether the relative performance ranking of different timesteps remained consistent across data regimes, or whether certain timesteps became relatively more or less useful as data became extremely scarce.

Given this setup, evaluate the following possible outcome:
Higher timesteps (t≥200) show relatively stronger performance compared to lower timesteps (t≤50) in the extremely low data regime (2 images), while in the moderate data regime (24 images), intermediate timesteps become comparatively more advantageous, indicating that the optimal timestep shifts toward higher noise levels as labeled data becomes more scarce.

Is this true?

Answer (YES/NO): NO